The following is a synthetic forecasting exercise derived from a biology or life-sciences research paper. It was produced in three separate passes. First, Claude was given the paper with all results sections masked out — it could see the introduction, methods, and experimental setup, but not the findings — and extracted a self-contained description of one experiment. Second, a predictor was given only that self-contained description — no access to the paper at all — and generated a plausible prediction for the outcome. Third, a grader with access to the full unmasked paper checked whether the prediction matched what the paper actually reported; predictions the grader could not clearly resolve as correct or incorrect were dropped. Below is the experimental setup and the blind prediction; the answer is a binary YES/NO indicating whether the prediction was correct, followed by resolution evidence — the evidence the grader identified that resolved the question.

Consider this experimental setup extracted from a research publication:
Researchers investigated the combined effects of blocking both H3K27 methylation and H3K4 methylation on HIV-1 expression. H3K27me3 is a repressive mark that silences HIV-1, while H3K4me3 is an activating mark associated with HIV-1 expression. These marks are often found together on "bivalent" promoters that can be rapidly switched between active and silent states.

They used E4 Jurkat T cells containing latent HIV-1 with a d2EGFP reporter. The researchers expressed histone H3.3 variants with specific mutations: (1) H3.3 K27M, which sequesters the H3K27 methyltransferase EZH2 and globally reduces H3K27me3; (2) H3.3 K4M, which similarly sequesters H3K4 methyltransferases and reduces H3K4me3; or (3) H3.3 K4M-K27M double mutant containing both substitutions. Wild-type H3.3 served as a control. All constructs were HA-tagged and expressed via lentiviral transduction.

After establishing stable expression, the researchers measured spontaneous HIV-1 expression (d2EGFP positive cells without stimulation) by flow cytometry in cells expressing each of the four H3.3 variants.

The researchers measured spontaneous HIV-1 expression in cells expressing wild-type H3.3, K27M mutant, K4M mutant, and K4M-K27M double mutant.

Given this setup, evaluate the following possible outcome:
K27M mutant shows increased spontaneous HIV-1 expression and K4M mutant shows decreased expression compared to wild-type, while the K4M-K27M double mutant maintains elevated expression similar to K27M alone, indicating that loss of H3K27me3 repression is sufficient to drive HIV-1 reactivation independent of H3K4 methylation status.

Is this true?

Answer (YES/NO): NO